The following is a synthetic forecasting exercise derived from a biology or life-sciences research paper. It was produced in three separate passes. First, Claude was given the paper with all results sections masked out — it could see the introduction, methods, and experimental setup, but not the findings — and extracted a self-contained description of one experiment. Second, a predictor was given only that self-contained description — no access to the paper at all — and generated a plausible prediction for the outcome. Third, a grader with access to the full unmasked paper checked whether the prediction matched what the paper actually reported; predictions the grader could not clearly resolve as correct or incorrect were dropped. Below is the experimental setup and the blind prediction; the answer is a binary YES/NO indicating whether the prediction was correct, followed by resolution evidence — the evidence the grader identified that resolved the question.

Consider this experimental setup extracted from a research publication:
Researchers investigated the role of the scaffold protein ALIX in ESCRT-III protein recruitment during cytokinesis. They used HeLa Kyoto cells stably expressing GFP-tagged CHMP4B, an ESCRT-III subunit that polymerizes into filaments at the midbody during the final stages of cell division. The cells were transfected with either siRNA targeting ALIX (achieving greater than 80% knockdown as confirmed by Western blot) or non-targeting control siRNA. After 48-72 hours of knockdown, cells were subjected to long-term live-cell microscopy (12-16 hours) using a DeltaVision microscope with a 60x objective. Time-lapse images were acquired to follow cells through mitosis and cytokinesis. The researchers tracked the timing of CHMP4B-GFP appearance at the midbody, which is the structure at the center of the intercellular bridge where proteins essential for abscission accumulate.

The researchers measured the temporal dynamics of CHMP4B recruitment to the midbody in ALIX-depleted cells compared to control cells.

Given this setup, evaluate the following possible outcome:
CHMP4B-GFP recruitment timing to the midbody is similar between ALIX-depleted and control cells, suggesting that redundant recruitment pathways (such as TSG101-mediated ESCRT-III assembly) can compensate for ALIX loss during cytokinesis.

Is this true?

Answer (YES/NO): NO